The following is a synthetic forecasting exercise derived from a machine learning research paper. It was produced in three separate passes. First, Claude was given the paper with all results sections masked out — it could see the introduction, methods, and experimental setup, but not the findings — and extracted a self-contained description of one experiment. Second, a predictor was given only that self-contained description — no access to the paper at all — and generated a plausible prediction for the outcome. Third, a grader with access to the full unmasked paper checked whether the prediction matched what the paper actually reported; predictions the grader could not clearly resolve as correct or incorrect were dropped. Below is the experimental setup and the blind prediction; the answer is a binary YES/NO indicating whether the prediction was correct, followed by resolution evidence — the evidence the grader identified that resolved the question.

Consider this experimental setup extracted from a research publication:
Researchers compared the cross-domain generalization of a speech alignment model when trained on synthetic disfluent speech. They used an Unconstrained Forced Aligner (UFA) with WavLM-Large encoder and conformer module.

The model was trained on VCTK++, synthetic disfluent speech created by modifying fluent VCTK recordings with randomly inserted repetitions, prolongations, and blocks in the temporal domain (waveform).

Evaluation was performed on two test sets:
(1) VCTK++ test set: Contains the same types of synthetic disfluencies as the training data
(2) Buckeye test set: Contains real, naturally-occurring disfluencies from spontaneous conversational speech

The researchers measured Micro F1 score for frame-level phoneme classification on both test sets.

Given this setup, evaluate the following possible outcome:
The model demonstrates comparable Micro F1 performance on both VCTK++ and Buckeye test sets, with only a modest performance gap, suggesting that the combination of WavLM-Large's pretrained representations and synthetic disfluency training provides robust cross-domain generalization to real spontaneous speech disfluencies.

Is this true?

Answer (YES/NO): NO